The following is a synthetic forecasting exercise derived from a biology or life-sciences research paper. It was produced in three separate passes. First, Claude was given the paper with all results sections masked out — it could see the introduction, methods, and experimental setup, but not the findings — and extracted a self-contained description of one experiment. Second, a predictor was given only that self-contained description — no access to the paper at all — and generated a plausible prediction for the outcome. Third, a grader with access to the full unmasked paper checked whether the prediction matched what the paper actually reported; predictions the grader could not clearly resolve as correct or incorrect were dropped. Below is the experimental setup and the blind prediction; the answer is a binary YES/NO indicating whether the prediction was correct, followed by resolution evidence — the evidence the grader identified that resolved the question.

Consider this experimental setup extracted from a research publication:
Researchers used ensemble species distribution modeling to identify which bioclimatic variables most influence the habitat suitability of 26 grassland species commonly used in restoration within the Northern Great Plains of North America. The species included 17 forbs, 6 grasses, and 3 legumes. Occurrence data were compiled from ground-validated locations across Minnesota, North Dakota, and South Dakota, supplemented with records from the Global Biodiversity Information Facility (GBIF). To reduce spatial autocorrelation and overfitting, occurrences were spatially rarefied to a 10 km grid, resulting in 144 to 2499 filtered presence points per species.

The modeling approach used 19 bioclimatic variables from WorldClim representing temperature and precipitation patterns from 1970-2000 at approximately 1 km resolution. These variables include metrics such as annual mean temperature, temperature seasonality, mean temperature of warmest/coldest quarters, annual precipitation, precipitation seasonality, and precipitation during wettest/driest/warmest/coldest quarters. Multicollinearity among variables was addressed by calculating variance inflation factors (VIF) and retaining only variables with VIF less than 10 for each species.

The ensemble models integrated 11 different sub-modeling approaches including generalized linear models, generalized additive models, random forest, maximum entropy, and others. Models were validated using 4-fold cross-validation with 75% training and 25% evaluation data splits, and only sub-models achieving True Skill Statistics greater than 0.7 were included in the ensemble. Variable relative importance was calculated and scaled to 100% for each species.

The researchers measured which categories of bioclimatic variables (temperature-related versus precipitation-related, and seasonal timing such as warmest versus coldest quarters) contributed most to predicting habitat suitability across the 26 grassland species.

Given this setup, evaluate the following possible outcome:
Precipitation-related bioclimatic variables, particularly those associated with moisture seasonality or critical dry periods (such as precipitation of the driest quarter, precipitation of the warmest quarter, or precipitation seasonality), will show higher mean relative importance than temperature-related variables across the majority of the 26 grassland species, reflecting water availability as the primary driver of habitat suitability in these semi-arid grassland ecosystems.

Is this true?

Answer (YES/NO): NO